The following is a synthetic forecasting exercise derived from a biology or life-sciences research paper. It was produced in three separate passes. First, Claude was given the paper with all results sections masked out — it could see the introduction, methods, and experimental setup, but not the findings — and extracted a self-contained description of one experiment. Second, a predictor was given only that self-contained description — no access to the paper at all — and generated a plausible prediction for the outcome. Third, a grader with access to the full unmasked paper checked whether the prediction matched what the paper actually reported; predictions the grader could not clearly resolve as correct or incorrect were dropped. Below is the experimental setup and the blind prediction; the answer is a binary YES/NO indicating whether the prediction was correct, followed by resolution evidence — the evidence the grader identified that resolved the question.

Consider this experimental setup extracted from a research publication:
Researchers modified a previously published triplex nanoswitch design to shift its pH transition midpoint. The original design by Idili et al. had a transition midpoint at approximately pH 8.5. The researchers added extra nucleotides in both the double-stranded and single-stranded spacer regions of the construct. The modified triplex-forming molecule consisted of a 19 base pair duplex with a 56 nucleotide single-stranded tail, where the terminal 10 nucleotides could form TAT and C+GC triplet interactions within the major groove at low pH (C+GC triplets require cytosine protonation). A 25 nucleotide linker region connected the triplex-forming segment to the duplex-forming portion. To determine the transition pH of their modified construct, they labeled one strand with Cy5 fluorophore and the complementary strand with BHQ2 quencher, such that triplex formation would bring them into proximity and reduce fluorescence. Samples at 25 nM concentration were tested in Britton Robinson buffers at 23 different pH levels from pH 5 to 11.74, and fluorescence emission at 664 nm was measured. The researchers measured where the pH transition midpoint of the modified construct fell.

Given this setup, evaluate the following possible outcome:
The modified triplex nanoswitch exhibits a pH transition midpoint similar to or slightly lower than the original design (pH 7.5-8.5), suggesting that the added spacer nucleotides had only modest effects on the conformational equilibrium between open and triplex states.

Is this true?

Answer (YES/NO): NO